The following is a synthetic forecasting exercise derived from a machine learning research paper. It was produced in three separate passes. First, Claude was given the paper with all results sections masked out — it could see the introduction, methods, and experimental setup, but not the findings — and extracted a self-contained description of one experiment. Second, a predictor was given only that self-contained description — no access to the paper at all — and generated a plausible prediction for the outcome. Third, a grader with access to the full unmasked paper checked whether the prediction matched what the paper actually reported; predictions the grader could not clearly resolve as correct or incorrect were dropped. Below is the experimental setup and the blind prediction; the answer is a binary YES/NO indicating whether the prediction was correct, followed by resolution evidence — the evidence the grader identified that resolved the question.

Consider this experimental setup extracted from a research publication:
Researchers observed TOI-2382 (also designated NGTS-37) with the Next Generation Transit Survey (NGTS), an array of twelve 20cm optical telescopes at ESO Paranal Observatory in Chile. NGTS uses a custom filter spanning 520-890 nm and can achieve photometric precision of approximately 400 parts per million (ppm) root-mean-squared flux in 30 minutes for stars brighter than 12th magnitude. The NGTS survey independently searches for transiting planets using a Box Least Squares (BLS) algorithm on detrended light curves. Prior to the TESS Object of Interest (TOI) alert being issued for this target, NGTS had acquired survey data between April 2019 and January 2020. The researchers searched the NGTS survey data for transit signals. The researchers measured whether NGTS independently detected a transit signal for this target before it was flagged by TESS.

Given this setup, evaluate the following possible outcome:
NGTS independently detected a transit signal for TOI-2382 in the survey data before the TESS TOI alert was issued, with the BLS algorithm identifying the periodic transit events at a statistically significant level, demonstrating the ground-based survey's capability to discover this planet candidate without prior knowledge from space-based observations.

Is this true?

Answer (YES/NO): YES